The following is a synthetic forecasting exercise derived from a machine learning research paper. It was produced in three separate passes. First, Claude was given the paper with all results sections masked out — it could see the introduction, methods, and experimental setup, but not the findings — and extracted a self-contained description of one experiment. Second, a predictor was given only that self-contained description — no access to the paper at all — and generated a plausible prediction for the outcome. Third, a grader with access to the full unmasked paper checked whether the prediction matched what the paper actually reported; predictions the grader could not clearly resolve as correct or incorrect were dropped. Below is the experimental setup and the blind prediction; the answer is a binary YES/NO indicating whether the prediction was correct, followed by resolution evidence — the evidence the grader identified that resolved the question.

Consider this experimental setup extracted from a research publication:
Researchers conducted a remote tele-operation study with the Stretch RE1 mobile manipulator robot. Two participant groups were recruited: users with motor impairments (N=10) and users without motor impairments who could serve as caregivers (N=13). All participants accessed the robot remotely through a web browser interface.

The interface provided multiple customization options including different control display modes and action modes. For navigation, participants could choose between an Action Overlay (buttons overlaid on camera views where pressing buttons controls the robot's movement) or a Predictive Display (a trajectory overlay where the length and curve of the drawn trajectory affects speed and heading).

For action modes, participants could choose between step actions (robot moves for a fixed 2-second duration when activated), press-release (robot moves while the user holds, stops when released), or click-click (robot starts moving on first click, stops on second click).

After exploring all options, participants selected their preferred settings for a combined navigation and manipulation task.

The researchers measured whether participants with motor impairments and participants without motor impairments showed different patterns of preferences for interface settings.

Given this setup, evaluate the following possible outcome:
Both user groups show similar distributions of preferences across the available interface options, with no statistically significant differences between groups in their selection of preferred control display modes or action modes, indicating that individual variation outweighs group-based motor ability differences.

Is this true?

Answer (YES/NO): NO